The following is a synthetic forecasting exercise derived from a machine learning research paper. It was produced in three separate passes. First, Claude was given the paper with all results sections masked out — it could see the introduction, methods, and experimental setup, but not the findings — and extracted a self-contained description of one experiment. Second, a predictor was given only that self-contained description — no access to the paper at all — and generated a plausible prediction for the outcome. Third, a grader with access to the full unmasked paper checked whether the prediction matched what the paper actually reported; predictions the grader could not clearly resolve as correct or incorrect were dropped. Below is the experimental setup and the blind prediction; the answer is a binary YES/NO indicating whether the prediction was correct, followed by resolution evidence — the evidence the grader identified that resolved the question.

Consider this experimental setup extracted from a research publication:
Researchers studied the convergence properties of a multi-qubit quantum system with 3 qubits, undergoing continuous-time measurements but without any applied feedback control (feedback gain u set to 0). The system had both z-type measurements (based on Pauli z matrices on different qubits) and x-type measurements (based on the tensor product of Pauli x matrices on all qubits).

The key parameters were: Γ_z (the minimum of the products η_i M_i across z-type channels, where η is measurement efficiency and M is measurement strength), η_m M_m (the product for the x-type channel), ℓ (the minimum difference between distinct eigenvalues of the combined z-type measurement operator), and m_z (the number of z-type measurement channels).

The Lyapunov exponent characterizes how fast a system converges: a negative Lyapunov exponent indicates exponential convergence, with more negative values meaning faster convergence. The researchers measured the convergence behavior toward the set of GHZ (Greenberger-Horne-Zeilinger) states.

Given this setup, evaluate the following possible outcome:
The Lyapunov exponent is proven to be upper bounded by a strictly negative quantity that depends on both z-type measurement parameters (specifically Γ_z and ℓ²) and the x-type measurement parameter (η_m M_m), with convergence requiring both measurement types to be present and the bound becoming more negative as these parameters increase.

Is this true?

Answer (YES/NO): YES